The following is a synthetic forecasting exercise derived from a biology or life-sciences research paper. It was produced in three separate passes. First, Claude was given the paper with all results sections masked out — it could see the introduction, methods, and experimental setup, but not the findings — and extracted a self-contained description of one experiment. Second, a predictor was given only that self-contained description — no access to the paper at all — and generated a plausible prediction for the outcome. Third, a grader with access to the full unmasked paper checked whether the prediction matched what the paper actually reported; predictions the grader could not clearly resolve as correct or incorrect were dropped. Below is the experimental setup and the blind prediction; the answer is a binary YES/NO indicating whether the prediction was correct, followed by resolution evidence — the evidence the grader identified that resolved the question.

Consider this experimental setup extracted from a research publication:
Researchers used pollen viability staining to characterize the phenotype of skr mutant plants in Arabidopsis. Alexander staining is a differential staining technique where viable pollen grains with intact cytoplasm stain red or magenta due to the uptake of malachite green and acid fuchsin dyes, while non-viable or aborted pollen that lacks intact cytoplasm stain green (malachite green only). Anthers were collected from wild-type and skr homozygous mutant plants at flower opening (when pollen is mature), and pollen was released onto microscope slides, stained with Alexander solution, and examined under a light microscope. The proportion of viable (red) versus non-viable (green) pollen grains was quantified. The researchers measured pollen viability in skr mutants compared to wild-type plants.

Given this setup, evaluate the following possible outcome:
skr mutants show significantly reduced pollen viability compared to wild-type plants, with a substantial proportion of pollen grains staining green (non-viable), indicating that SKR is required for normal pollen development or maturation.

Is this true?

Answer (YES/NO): YES